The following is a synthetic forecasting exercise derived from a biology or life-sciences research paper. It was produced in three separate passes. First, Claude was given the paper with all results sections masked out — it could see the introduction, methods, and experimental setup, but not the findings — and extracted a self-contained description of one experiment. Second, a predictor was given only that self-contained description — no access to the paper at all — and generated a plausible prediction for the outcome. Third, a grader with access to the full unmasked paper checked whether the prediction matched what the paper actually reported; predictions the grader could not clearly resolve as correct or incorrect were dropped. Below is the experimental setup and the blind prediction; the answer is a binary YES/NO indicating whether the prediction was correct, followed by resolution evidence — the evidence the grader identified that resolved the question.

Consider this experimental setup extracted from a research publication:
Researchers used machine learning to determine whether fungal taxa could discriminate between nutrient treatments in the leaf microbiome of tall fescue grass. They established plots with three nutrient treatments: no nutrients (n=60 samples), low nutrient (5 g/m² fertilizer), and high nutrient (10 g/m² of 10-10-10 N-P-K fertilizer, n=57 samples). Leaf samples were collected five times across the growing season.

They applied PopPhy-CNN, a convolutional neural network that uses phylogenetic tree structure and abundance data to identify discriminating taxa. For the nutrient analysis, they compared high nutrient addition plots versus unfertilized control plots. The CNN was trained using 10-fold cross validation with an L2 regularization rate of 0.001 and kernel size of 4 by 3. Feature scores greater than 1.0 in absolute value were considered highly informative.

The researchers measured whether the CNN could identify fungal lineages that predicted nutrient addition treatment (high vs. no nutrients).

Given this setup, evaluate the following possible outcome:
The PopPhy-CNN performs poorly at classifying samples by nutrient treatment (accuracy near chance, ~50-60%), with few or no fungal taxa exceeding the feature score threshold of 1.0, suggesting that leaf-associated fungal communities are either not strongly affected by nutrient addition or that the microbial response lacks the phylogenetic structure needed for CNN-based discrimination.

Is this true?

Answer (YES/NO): YES